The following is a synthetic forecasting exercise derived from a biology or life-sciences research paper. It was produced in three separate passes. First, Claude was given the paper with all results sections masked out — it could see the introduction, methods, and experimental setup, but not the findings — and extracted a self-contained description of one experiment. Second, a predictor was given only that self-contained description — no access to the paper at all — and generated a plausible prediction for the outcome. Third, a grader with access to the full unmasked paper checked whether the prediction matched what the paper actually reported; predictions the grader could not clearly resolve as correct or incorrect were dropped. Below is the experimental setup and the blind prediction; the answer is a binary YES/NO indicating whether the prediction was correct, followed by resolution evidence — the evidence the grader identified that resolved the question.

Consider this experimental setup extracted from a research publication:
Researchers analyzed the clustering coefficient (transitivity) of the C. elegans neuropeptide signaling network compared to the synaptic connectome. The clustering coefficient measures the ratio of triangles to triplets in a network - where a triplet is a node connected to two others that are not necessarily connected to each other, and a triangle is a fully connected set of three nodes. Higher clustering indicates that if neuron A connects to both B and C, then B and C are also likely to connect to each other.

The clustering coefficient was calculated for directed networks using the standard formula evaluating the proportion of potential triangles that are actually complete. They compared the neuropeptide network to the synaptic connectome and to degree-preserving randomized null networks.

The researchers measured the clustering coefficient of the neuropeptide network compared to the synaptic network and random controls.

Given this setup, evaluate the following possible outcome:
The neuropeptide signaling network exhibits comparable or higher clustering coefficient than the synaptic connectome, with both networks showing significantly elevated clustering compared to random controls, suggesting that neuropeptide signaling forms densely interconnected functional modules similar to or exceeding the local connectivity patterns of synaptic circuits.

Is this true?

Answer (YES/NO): YES